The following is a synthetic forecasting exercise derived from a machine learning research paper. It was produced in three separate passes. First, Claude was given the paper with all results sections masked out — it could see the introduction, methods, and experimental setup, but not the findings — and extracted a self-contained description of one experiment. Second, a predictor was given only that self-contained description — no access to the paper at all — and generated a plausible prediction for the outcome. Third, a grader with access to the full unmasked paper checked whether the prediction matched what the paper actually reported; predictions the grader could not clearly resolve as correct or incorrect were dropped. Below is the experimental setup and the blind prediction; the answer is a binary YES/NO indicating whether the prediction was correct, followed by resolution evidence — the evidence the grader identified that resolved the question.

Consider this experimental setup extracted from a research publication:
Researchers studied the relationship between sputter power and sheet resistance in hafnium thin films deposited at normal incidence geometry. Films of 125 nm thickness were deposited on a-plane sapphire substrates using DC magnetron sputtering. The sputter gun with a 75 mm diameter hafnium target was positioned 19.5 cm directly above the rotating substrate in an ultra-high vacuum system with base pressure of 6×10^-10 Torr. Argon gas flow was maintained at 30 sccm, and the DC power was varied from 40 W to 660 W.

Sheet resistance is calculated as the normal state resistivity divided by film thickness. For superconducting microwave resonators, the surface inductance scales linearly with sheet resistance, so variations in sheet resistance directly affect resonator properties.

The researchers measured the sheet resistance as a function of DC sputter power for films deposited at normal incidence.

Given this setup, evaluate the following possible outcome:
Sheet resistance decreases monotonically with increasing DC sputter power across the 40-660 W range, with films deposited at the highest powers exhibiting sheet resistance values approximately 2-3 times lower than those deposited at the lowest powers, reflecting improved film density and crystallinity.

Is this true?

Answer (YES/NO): NO